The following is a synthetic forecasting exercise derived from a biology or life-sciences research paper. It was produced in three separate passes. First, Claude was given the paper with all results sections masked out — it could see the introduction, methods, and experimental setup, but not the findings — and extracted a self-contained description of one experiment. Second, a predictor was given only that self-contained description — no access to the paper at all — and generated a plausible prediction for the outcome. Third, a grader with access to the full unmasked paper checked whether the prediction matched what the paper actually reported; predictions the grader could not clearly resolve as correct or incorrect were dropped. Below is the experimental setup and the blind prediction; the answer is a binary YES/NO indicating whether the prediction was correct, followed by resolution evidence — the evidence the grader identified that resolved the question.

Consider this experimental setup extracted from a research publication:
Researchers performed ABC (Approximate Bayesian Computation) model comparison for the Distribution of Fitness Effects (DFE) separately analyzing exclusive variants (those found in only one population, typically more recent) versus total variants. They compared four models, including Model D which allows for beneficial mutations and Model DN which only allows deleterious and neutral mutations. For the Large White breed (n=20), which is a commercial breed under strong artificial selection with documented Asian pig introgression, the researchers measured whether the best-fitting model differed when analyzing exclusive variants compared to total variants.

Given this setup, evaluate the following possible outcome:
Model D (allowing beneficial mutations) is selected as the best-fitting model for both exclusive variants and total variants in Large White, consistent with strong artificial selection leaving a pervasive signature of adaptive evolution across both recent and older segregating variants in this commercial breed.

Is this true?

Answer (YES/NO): NO